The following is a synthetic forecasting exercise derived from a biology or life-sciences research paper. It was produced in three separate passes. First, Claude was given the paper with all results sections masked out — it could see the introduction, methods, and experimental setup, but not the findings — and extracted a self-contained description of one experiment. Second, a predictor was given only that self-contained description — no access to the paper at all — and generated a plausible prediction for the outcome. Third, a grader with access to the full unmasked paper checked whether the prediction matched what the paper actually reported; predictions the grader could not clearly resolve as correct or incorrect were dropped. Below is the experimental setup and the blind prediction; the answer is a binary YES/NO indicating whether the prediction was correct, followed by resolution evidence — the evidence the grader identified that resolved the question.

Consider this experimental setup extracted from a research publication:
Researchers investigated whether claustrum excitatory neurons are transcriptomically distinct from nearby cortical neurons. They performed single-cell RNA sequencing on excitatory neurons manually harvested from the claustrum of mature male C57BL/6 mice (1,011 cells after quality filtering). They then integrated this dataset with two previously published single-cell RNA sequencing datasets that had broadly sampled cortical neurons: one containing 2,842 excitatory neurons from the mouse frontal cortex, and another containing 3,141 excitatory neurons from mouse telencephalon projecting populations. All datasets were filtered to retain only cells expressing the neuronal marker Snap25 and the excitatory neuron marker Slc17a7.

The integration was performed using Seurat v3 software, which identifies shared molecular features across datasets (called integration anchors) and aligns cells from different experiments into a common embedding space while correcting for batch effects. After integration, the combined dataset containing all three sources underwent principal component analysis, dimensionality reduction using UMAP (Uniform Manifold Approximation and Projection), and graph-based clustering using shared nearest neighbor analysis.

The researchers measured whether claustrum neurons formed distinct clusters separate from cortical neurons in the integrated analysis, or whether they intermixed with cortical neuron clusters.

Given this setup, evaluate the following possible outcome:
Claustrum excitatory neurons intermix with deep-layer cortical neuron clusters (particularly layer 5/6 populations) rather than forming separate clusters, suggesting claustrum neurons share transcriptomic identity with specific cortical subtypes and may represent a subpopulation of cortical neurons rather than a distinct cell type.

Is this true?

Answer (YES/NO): NO